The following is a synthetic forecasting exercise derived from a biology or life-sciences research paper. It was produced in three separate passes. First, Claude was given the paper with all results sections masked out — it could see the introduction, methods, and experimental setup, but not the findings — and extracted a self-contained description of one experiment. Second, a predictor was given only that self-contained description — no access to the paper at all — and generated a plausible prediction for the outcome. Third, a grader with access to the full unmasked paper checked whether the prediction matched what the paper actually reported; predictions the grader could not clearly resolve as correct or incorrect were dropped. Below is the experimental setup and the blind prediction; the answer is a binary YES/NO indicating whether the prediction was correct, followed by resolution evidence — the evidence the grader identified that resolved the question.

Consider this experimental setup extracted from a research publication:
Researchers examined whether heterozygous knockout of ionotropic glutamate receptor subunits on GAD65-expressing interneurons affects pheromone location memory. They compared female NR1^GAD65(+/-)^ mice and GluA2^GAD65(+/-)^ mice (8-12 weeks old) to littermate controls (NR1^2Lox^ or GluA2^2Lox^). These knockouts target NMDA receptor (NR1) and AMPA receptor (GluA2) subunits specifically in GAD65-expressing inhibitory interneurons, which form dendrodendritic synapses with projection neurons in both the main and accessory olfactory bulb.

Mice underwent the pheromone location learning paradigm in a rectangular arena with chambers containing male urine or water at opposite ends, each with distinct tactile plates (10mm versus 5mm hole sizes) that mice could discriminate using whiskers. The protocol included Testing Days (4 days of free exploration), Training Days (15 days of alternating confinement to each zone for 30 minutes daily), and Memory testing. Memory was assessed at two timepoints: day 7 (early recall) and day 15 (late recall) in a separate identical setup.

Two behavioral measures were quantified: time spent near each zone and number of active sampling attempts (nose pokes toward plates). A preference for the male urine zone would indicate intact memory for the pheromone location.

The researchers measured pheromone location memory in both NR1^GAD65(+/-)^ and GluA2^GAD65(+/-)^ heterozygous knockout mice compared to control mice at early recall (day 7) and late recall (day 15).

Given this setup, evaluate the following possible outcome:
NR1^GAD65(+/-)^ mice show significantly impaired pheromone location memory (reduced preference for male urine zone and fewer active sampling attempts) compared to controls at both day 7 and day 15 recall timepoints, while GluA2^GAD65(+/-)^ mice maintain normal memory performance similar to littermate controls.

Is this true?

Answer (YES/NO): NO